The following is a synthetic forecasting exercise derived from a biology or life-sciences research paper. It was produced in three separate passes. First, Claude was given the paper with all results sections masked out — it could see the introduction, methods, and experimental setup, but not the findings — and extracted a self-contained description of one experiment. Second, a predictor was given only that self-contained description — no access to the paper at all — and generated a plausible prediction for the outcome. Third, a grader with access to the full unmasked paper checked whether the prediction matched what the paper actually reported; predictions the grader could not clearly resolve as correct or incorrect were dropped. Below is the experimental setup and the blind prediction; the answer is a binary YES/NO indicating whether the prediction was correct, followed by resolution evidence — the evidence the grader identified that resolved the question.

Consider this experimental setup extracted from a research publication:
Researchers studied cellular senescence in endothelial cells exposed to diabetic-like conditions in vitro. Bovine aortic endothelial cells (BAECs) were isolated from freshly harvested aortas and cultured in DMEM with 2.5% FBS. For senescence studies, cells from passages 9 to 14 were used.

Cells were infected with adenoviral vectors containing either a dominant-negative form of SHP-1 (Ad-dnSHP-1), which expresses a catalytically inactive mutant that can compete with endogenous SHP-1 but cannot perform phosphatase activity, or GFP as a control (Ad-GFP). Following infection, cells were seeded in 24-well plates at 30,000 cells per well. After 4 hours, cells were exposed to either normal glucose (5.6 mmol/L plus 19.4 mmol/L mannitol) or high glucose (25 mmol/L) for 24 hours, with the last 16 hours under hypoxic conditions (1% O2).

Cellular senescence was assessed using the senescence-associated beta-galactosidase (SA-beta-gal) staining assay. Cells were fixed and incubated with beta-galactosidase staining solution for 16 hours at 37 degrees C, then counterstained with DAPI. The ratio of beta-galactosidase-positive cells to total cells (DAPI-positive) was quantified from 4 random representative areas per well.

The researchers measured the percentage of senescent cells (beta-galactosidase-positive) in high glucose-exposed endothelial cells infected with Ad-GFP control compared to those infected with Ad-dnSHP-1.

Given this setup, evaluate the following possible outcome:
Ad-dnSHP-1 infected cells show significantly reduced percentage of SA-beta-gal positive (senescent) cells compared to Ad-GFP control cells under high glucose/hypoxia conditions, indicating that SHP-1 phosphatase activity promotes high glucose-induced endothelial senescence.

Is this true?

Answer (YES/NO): YES